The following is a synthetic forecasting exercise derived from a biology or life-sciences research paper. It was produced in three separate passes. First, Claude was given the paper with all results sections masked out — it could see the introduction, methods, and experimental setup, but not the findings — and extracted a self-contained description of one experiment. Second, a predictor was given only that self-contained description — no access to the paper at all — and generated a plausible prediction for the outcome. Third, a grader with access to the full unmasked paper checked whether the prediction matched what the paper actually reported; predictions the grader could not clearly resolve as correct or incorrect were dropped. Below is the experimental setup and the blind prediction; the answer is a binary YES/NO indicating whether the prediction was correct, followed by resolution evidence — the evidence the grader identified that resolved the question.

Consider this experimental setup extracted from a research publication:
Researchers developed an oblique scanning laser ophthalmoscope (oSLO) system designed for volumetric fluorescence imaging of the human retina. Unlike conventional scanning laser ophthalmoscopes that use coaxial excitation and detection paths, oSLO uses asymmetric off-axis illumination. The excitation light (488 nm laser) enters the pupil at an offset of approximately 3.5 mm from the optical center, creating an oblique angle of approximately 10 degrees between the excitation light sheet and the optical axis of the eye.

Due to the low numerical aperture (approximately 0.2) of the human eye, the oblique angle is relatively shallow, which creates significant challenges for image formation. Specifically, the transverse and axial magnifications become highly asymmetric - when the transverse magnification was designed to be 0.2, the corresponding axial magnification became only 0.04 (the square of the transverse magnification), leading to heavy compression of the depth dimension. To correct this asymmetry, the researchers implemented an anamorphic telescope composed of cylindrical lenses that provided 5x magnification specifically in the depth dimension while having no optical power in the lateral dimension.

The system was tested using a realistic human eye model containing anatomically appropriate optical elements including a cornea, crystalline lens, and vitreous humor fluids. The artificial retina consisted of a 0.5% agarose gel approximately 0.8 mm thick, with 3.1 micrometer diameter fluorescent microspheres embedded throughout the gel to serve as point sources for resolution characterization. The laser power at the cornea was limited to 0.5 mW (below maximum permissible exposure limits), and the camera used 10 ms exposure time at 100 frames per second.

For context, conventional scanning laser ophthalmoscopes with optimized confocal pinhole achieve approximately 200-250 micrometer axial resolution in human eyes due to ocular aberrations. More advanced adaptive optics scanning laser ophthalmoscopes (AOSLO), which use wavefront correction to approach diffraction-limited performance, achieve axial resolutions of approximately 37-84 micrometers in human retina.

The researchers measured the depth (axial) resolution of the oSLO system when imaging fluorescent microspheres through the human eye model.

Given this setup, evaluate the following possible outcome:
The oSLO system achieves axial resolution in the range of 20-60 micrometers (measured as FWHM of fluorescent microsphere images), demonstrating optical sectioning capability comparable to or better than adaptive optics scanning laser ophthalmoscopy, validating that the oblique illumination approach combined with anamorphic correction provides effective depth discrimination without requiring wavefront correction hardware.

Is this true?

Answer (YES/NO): YES